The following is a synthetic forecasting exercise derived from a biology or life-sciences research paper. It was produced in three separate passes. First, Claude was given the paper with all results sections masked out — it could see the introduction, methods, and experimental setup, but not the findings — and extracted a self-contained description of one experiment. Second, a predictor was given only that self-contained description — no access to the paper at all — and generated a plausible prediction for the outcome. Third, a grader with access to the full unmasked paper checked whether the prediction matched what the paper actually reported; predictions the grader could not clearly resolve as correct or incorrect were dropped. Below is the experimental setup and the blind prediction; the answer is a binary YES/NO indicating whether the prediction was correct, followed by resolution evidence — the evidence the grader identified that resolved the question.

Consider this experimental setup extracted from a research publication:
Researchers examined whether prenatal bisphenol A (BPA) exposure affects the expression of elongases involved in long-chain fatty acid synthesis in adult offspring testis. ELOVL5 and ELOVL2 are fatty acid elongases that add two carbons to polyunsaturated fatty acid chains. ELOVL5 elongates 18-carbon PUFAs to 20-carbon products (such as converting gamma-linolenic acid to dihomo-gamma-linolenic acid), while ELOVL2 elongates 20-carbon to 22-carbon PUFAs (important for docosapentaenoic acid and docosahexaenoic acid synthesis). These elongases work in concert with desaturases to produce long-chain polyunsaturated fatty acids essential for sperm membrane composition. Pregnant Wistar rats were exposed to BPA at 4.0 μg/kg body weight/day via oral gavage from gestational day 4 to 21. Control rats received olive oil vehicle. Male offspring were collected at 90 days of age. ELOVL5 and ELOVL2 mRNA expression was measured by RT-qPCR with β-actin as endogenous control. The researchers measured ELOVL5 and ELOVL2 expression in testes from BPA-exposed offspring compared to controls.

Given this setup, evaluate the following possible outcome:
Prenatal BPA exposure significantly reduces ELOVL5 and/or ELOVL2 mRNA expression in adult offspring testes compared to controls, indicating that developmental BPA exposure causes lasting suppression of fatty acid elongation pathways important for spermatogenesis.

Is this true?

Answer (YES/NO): NO